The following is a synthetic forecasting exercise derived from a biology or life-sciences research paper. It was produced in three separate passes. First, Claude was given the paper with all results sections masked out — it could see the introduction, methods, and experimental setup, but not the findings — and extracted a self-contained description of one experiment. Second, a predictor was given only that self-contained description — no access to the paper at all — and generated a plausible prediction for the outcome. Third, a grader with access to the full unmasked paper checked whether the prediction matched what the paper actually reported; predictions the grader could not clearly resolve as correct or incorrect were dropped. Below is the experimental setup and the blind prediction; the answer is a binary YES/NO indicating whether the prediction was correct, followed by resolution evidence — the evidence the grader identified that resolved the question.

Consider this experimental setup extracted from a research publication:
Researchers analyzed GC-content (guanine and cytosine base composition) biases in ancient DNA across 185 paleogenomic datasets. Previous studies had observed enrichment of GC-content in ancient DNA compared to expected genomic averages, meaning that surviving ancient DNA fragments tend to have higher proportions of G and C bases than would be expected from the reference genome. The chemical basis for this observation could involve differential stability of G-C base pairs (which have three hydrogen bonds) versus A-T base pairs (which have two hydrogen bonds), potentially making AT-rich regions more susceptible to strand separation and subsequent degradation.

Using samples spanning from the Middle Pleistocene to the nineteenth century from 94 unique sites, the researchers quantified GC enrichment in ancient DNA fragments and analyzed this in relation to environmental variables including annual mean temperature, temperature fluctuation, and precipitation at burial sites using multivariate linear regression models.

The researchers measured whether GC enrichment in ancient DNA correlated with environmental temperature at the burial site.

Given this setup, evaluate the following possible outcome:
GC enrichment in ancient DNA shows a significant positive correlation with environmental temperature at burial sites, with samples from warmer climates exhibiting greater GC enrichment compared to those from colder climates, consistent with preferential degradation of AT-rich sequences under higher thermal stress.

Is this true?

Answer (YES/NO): NO